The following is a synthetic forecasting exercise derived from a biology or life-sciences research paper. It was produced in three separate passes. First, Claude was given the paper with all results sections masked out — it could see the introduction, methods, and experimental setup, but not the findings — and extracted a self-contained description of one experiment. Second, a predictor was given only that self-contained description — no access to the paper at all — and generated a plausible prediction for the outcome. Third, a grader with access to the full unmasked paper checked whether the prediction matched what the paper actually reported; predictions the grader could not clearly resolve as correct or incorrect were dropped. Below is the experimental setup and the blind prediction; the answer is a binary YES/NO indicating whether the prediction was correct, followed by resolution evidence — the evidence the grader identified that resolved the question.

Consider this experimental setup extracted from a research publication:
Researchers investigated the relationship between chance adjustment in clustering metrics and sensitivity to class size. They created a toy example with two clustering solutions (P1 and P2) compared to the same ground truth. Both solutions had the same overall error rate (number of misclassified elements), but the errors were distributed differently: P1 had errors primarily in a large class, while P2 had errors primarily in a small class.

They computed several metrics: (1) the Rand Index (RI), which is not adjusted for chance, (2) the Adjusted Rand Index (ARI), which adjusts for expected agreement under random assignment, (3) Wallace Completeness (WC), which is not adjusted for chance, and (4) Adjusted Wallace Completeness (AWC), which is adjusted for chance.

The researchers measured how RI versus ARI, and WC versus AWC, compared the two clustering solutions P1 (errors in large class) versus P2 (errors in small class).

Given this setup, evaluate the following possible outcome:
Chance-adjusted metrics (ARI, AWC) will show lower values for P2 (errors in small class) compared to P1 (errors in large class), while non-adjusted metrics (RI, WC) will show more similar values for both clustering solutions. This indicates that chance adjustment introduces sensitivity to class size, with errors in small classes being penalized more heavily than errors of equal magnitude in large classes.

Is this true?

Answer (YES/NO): YES